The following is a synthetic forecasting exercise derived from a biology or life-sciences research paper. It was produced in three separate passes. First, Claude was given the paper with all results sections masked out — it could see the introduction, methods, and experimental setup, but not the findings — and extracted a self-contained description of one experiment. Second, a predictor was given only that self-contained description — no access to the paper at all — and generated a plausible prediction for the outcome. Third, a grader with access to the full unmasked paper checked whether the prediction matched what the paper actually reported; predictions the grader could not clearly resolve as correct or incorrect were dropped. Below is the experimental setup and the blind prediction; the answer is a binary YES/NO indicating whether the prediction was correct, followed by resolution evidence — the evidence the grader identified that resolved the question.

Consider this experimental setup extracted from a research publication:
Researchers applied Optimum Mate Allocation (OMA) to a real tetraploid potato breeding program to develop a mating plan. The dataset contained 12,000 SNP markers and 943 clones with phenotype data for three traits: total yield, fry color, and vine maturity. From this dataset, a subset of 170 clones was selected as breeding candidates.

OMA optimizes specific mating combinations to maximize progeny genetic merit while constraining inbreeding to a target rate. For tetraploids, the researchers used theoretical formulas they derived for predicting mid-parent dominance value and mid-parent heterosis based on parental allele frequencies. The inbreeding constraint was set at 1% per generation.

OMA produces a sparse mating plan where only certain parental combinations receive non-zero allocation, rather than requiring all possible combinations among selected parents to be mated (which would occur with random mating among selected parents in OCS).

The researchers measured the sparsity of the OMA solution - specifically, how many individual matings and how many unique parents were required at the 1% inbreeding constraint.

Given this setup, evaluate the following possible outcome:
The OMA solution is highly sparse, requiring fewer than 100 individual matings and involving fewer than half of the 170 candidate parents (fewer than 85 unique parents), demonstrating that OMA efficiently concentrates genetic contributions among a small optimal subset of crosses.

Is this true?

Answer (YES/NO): YES